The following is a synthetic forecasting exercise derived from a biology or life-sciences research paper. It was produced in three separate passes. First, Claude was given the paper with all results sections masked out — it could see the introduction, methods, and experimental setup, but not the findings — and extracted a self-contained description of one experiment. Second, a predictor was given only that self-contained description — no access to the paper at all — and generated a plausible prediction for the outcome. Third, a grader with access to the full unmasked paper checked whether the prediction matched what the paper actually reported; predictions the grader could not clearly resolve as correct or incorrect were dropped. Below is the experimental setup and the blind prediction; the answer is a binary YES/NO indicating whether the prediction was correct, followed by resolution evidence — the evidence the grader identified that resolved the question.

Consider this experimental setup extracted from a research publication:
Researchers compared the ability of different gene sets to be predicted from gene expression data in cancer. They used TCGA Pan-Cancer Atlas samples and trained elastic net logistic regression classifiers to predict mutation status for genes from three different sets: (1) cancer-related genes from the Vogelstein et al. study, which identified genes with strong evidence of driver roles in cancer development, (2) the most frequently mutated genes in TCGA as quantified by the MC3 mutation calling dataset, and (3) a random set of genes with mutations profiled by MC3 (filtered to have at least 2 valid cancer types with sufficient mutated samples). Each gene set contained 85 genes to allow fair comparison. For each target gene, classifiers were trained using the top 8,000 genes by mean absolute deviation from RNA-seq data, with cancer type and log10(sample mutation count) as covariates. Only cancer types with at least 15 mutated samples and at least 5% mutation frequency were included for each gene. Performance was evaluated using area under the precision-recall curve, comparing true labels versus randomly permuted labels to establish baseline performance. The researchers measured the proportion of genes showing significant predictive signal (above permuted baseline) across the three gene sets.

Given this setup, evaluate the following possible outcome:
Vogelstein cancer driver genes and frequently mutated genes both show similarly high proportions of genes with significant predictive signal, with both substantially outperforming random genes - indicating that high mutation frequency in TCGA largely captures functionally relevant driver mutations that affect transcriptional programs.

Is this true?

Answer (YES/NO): NO